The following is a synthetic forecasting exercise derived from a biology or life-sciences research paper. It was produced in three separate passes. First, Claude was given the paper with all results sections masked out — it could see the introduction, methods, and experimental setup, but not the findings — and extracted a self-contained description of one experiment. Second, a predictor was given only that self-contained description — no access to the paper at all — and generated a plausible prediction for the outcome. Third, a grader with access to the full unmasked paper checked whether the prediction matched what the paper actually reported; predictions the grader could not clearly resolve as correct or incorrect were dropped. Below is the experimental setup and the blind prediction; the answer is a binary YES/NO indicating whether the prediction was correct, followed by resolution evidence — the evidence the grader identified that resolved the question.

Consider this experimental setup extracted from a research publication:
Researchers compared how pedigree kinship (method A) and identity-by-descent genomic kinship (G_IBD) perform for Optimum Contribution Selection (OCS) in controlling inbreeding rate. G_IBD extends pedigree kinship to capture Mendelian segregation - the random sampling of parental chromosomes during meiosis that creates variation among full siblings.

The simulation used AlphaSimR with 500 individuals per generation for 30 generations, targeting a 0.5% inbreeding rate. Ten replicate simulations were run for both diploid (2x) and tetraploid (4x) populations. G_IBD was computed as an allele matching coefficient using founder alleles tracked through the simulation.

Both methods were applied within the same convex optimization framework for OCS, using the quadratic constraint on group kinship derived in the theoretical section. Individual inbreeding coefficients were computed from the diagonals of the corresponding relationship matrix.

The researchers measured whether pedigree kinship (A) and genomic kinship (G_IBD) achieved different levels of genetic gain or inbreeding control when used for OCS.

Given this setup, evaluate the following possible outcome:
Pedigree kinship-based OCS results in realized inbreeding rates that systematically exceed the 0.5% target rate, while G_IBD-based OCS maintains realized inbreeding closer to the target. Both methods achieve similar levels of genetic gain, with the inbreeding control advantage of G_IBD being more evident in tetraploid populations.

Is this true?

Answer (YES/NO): NO